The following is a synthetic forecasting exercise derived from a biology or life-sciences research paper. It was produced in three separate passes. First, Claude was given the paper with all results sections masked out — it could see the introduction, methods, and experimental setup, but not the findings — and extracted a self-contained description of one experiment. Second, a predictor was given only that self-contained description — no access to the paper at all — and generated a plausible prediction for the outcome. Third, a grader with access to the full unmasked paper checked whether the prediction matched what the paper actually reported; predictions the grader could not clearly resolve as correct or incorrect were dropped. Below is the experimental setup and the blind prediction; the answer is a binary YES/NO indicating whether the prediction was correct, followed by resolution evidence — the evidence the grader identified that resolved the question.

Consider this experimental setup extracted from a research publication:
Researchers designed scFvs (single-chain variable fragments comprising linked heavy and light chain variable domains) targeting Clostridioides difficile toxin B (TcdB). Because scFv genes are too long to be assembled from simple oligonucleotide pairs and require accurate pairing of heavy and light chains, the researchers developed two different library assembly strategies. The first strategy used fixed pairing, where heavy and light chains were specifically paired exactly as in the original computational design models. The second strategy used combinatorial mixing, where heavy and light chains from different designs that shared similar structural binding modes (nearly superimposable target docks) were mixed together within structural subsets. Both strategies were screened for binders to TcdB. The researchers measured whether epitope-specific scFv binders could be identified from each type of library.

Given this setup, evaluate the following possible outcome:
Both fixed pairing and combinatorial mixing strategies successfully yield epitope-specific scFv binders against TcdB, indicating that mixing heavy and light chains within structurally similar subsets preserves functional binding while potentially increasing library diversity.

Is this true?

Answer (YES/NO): NO